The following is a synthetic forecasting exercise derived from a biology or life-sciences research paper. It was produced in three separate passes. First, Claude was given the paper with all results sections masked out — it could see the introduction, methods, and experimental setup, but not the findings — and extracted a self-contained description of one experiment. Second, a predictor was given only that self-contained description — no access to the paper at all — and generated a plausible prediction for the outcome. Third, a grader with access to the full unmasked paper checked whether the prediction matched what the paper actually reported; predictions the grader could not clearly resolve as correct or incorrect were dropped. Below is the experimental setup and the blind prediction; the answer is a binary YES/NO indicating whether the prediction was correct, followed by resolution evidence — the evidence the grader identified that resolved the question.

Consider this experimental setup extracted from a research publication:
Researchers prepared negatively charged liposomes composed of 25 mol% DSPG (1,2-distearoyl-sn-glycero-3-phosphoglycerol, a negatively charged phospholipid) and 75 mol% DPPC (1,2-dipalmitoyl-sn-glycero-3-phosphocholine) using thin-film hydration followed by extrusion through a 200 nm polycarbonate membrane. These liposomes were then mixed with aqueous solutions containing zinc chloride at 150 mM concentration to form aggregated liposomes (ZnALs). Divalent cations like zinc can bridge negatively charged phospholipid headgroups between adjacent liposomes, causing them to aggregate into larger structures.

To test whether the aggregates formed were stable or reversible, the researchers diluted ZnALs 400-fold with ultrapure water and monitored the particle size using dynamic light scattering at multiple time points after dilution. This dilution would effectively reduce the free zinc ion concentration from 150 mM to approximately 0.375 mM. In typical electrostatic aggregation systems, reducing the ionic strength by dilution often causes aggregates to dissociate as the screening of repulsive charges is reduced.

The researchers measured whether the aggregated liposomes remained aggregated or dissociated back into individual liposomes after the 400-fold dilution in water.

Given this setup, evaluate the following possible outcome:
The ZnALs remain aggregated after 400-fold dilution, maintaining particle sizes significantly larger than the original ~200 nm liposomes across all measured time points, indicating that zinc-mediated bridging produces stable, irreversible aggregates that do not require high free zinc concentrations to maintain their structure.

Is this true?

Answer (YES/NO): YES